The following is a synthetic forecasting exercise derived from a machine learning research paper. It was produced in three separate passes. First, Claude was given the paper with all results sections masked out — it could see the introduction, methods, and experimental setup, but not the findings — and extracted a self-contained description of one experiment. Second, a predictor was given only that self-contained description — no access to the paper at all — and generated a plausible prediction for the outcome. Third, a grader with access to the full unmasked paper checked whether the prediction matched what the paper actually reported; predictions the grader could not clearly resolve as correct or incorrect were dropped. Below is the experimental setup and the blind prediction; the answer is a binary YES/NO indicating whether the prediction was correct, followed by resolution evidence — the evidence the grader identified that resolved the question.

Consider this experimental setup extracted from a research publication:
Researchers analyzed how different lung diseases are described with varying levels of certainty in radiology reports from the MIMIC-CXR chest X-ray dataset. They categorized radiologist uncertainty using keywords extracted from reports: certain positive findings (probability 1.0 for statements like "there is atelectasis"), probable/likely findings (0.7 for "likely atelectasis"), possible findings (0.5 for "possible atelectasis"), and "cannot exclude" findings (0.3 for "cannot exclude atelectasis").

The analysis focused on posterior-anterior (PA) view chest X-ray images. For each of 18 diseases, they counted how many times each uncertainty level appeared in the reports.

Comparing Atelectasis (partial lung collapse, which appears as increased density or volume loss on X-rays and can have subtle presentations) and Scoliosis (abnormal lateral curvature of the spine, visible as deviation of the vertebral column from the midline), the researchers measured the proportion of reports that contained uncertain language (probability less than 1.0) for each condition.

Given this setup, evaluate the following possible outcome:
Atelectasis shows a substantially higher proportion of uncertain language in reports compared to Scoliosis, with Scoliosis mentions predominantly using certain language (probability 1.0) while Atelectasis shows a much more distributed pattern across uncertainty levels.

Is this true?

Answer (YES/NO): YES